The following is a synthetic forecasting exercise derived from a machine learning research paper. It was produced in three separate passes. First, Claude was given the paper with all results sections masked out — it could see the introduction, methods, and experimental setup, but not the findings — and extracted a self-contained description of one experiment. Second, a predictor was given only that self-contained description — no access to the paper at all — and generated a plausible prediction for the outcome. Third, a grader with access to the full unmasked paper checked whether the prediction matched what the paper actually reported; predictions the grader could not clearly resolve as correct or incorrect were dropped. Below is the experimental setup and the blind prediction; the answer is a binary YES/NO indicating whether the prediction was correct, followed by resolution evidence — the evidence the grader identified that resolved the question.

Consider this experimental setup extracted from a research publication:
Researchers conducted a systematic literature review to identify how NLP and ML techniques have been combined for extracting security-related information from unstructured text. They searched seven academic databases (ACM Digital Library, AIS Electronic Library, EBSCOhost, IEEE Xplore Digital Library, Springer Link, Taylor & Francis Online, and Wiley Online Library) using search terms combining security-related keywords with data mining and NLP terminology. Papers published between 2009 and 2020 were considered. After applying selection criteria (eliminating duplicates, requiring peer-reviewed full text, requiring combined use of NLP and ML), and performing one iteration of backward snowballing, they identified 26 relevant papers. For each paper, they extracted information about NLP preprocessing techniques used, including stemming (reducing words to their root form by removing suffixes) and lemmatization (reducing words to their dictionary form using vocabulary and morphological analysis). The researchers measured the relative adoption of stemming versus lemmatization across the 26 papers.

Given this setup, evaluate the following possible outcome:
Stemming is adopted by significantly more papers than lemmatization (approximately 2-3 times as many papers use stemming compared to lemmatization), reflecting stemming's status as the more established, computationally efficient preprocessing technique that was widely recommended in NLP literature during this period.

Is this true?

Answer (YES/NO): YES